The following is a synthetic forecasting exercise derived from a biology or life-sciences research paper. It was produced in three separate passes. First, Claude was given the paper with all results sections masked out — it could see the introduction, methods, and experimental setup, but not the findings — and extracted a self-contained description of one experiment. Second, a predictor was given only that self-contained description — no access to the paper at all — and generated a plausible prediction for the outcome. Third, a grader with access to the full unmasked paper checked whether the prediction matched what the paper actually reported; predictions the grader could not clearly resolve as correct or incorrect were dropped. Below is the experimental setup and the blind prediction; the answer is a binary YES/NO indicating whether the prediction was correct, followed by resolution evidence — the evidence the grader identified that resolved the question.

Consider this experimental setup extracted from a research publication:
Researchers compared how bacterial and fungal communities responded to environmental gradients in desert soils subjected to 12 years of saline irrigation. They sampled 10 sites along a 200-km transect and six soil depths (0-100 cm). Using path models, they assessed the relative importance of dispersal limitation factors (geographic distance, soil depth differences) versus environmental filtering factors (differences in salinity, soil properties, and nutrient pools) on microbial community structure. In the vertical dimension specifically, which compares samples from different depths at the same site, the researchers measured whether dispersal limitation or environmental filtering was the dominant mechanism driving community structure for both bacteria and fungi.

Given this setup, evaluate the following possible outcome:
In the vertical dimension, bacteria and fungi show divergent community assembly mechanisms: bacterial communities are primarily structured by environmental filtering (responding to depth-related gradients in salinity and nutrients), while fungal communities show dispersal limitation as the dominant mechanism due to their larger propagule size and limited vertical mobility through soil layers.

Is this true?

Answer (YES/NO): NO